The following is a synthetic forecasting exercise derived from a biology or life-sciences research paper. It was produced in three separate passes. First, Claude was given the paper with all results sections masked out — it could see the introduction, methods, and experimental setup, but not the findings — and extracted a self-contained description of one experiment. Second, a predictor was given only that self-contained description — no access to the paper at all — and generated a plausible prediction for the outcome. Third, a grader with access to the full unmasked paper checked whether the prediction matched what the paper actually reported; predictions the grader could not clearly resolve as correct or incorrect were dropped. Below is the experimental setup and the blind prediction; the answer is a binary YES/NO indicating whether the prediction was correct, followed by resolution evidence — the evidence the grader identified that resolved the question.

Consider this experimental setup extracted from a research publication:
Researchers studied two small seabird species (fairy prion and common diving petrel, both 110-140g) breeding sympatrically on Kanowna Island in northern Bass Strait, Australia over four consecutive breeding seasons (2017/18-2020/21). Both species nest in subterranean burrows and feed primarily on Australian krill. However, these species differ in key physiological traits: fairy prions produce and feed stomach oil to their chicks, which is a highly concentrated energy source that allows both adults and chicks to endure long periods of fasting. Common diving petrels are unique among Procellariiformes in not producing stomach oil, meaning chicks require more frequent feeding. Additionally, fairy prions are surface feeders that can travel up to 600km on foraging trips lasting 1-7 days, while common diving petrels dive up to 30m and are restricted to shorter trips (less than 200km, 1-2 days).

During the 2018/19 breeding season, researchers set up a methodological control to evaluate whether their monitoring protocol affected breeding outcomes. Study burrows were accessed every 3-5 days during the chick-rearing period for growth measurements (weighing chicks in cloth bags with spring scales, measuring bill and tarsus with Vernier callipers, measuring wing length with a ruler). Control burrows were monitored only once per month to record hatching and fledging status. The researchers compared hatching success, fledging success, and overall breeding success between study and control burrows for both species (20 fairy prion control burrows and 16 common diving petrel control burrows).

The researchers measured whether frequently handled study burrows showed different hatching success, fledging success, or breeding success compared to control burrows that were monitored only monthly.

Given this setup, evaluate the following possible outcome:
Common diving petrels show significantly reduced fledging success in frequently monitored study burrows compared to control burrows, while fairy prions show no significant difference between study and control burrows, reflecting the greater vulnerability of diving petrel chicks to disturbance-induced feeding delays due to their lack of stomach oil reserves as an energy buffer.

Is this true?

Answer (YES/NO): NO